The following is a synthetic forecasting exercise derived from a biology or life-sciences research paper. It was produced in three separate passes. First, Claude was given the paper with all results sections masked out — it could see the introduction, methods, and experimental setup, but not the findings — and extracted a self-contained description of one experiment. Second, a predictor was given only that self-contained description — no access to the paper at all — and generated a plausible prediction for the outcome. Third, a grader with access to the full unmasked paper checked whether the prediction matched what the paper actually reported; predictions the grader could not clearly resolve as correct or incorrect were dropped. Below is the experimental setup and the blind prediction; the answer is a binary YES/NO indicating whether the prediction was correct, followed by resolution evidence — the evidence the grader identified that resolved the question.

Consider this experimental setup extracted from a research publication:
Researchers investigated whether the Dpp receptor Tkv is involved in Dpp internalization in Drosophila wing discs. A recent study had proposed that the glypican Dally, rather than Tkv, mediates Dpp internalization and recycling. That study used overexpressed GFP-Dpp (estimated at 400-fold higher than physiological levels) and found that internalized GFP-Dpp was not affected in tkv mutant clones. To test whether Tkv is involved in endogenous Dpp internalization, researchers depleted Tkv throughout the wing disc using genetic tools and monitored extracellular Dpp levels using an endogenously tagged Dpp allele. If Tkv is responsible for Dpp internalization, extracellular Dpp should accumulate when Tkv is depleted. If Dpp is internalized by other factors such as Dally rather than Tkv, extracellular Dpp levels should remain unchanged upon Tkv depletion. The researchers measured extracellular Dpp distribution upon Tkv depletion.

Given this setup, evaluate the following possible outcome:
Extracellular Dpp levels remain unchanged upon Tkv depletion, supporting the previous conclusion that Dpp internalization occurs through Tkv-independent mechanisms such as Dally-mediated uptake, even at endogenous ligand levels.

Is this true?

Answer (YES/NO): NO